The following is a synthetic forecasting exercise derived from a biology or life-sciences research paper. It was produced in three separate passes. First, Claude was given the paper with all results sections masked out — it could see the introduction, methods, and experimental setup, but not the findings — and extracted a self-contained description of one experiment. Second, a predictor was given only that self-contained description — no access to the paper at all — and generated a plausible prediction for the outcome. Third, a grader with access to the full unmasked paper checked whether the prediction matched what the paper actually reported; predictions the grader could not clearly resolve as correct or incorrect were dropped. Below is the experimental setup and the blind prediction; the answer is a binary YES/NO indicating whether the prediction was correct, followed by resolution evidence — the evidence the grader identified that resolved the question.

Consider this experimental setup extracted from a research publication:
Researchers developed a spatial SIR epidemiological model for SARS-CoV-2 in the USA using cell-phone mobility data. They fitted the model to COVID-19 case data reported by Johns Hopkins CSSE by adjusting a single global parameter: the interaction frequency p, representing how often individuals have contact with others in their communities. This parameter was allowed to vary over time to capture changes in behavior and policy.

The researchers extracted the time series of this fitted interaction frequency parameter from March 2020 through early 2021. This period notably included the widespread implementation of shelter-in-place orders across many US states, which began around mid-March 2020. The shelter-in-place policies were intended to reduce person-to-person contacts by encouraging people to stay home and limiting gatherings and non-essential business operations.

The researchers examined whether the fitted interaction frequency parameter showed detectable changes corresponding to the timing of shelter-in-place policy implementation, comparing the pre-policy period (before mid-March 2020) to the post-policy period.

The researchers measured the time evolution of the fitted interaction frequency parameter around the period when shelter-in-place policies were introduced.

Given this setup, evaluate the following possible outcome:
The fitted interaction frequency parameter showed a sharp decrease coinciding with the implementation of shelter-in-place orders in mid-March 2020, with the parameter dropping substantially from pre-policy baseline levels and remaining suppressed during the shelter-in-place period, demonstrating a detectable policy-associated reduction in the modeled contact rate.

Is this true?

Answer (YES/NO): YES